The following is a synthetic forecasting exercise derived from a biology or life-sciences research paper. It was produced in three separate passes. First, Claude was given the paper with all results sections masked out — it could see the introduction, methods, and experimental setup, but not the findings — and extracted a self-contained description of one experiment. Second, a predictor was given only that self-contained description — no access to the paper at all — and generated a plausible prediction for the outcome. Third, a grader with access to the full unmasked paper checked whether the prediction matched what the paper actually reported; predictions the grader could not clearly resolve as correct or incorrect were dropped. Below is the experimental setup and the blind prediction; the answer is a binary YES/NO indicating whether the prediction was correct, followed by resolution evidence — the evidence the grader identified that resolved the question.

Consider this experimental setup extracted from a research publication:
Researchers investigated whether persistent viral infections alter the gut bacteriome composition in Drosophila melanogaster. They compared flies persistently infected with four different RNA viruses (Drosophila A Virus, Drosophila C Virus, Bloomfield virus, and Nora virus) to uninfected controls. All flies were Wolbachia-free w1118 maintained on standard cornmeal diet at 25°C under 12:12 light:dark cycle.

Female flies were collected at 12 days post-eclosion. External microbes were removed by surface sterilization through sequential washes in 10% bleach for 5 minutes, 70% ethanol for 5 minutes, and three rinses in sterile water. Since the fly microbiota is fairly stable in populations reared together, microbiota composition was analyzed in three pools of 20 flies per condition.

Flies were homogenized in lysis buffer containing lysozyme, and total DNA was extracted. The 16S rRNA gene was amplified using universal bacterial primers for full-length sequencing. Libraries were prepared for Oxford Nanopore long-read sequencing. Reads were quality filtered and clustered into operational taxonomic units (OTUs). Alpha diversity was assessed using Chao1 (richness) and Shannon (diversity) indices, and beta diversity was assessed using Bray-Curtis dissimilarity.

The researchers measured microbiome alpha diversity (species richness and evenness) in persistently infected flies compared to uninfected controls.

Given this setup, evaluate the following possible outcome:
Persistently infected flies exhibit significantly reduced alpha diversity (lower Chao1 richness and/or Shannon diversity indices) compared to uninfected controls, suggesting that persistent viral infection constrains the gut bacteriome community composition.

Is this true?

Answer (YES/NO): NO